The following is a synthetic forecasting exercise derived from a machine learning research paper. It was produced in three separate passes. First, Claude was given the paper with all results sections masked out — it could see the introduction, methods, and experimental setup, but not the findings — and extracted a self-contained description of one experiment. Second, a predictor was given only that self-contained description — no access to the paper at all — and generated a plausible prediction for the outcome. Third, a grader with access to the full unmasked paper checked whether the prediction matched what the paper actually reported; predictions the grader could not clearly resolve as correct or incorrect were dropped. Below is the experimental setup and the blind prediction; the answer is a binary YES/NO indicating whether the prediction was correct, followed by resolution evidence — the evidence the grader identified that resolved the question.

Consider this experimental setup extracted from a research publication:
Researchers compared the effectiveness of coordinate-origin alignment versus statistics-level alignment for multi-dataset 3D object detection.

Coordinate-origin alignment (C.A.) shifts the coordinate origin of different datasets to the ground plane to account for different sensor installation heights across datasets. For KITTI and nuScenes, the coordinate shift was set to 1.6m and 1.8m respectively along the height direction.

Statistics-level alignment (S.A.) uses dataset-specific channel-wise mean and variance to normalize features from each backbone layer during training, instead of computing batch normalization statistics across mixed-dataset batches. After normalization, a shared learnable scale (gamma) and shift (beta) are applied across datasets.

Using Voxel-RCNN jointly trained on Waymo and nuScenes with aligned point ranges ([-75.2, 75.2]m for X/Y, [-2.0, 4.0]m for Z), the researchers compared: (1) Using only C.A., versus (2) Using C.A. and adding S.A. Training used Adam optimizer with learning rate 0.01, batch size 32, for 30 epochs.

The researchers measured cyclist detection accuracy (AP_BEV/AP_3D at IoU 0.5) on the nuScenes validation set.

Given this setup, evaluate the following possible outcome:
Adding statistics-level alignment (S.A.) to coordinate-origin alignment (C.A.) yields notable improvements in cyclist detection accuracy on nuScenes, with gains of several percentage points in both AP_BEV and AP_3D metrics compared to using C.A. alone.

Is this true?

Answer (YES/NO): YES